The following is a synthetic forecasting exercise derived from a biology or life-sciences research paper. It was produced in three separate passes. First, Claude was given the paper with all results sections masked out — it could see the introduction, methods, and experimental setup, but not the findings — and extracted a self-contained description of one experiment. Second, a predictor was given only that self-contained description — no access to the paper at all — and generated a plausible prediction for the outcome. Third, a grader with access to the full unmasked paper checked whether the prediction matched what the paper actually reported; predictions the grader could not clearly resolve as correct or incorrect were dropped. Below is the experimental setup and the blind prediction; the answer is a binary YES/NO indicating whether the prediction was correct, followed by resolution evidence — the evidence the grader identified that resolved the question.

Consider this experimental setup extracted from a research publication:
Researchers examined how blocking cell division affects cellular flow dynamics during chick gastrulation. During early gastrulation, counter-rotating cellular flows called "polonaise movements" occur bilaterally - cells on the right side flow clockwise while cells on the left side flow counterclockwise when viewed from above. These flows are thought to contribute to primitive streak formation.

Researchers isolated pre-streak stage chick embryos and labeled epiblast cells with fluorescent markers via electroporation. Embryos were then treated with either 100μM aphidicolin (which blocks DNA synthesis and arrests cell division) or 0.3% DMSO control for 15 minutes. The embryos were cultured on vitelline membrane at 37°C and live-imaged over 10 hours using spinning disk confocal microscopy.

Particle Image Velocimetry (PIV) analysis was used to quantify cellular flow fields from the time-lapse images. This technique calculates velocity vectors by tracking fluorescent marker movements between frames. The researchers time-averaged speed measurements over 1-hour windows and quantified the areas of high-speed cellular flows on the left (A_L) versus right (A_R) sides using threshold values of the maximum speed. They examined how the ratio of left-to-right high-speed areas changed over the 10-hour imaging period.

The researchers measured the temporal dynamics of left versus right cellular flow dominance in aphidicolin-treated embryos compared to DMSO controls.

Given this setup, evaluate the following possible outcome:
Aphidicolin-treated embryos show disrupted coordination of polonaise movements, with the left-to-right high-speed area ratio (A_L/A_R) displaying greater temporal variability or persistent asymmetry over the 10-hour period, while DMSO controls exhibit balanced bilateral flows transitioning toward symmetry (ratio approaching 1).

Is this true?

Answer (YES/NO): NO